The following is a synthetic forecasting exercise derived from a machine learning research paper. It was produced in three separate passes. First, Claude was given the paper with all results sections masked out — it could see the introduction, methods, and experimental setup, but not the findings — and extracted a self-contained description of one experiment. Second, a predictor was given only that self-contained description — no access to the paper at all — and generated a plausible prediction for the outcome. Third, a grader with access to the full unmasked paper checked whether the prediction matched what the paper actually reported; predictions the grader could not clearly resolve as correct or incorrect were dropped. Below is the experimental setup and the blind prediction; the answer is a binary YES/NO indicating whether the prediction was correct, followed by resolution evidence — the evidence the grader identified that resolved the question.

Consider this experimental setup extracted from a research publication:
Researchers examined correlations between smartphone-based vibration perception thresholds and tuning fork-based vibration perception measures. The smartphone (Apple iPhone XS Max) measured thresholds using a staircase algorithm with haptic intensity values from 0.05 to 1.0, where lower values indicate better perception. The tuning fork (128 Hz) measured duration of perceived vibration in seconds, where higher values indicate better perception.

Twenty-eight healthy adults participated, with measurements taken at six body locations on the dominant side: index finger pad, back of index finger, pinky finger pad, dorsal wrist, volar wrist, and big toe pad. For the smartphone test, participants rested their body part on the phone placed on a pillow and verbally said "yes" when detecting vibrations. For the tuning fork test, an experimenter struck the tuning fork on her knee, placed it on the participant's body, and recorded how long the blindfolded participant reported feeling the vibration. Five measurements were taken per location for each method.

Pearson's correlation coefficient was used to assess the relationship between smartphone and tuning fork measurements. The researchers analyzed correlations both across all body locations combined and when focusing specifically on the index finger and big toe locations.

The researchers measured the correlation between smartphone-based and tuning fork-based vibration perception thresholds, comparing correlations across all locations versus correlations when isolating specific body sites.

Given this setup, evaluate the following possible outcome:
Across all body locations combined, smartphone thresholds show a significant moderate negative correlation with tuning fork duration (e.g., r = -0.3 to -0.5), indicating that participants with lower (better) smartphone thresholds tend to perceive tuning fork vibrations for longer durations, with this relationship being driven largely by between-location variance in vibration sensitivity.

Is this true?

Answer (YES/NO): NO